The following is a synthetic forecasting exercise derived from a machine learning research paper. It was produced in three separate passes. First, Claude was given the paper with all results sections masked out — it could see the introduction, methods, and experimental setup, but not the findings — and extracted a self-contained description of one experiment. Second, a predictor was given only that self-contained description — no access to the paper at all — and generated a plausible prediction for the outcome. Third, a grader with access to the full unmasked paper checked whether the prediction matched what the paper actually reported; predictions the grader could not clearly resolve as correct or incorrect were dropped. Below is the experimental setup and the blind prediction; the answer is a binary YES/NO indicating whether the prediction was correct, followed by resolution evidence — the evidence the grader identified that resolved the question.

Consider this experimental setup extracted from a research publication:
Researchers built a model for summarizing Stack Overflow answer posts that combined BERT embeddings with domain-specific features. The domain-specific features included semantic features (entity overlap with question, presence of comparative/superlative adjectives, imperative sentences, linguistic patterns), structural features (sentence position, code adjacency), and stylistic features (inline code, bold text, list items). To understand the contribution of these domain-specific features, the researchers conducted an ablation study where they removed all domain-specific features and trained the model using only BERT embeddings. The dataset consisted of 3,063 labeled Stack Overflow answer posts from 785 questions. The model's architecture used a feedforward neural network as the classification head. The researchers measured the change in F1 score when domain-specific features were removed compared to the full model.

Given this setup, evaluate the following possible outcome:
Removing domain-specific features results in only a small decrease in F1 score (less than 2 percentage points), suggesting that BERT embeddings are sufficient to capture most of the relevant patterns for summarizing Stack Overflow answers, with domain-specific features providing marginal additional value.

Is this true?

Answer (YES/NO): NO